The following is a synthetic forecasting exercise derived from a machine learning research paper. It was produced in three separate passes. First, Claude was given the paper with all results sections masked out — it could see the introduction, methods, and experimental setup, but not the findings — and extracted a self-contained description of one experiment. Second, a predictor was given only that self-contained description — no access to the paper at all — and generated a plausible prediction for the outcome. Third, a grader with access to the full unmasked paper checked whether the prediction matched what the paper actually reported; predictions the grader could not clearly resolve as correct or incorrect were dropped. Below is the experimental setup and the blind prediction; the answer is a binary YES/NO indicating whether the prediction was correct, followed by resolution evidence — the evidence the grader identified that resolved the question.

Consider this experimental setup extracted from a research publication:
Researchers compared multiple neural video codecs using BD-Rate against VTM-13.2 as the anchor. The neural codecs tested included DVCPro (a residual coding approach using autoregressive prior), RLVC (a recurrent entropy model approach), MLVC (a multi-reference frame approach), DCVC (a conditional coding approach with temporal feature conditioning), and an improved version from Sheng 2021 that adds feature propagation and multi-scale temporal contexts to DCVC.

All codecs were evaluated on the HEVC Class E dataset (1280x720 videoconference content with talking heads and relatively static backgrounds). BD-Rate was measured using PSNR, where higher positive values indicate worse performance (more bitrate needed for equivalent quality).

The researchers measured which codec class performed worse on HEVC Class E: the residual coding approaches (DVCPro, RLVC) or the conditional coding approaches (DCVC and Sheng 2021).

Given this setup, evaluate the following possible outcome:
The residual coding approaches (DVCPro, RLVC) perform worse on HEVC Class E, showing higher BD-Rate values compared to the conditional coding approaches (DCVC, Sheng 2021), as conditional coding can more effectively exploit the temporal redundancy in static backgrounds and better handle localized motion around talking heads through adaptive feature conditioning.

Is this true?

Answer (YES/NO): YES